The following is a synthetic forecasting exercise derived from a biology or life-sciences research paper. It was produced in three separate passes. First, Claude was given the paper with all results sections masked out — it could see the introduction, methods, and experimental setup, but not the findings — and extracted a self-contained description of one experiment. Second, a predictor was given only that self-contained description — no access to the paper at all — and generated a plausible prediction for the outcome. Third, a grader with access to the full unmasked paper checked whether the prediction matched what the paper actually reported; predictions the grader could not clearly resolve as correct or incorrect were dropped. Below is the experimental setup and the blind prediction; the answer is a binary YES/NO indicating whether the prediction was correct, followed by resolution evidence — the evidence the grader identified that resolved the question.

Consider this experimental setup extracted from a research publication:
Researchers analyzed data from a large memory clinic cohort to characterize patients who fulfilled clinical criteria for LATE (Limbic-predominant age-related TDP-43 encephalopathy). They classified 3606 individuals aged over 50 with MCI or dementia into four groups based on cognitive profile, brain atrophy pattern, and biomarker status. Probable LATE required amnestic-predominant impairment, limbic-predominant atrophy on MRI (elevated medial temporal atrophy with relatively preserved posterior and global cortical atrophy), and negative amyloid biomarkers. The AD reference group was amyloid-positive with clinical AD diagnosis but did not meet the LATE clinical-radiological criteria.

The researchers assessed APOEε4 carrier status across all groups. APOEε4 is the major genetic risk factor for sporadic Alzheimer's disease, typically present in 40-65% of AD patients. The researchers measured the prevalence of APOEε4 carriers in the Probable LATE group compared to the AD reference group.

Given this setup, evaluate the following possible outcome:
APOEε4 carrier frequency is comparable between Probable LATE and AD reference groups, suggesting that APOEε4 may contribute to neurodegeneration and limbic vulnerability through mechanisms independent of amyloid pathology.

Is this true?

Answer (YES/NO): NO